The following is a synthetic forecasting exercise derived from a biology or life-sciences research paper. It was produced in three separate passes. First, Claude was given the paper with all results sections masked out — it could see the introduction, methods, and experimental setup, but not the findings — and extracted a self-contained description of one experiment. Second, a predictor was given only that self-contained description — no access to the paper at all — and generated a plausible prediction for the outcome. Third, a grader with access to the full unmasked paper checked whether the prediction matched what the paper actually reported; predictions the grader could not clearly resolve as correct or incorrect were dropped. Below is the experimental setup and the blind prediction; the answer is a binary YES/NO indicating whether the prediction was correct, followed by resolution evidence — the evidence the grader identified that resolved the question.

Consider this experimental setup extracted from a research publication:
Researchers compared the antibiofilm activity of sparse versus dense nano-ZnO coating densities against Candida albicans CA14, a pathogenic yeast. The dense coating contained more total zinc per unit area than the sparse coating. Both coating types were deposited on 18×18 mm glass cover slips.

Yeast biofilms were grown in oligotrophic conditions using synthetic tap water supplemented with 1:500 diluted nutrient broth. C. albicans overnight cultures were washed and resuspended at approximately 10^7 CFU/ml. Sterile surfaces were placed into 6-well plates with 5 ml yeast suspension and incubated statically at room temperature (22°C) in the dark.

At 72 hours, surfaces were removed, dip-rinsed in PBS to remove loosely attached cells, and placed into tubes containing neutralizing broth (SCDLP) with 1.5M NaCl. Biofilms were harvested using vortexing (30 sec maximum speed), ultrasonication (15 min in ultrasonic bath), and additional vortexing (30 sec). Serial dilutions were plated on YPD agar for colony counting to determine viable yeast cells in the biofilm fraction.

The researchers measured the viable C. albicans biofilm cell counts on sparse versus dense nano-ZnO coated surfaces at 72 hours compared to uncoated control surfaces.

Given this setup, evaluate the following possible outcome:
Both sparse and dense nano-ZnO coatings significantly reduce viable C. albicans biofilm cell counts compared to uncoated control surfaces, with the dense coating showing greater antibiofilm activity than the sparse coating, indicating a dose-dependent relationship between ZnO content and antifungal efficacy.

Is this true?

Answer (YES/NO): NO